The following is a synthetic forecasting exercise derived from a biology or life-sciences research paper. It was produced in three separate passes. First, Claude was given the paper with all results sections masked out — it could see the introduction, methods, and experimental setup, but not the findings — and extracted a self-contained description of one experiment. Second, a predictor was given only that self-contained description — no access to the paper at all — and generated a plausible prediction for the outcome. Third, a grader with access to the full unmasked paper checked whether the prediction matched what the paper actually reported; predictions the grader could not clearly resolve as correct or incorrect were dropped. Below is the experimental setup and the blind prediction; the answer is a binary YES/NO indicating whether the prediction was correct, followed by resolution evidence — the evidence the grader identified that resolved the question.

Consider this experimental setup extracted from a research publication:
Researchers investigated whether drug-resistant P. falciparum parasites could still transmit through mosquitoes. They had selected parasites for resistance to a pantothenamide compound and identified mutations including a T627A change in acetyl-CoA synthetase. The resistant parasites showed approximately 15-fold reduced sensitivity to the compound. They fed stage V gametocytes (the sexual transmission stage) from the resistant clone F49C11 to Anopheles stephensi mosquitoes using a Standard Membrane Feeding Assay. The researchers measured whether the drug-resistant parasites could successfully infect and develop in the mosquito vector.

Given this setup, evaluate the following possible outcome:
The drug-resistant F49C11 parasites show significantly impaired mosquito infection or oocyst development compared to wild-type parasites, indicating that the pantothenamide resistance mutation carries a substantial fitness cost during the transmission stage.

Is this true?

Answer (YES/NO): NO